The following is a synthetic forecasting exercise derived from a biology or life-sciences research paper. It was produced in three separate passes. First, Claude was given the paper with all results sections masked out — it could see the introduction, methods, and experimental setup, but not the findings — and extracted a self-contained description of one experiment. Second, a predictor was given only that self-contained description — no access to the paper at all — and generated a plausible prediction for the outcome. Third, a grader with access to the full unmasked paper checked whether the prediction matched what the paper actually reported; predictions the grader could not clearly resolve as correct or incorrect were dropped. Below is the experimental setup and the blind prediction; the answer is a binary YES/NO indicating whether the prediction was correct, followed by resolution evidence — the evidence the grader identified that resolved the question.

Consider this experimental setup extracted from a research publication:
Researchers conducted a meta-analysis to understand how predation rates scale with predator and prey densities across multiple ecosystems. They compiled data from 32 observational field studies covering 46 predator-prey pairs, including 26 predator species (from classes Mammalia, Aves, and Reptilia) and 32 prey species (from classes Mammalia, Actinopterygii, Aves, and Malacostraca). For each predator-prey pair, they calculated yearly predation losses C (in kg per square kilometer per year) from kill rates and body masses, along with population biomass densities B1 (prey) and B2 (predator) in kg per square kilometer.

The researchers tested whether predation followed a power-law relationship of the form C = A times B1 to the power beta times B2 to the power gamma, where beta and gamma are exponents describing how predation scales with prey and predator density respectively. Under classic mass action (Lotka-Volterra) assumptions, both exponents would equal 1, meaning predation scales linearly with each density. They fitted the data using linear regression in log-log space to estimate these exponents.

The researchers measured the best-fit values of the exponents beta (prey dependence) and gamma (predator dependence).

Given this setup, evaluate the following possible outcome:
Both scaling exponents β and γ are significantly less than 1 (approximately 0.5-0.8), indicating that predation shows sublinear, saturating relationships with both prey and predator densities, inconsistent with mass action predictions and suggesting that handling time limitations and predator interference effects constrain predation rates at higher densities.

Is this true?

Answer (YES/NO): NO